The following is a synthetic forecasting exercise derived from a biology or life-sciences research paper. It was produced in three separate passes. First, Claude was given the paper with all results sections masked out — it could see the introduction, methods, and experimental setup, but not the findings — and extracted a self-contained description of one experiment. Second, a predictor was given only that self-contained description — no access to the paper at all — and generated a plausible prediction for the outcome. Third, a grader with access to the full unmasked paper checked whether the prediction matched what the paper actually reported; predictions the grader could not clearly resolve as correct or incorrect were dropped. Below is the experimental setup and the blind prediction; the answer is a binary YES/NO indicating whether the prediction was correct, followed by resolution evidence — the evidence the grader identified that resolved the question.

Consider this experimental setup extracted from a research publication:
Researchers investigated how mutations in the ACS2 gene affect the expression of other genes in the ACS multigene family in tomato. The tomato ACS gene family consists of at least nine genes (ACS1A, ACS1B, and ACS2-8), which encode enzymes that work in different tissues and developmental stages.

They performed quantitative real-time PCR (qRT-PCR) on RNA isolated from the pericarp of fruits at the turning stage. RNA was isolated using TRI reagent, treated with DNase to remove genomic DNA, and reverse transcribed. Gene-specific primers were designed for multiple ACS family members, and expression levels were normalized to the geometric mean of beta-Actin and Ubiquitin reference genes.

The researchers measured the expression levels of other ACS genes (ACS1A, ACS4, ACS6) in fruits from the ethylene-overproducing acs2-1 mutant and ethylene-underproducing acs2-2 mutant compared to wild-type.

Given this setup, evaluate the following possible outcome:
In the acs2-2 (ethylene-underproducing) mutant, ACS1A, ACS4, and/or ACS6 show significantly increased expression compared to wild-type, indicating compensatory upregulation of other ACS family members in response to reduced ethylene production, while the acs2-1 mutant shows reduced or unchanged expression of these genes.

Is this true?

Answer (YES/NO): NO